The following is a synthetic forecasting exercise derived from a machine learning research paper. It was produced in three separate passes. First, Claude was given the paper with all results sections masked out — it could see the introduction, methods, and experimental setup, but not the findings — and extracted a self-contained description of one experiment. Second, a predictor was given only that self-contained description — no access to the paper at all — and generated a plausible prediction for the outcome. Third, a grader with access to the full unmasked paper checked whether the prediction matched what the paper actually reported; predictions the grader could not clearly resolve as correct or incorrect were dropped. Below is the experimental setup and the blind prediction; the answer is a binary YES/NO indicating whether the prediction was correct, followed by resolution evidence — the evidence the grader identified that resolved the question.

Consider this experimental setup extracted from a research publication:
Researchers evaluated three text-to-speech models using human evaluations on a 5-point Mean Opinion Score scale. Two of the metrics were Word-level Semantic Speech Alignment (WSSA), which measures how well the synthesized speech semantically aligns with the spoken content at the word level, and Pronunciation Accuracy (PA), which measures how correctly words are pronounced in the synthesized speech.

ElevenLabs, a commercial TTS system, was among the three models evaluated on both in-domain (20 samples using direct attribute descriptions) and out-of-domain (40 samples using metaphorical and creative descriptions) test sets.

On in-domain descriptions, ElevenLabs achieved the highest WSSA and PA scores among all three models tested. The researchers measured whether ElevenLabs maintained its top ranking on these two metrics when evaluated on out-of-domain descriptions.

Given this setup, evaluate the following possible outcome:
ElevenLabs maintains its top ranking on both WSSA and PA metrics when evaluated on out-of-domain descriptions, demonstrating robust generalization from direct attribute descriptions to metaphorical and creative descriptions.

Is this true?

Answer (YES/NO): YES